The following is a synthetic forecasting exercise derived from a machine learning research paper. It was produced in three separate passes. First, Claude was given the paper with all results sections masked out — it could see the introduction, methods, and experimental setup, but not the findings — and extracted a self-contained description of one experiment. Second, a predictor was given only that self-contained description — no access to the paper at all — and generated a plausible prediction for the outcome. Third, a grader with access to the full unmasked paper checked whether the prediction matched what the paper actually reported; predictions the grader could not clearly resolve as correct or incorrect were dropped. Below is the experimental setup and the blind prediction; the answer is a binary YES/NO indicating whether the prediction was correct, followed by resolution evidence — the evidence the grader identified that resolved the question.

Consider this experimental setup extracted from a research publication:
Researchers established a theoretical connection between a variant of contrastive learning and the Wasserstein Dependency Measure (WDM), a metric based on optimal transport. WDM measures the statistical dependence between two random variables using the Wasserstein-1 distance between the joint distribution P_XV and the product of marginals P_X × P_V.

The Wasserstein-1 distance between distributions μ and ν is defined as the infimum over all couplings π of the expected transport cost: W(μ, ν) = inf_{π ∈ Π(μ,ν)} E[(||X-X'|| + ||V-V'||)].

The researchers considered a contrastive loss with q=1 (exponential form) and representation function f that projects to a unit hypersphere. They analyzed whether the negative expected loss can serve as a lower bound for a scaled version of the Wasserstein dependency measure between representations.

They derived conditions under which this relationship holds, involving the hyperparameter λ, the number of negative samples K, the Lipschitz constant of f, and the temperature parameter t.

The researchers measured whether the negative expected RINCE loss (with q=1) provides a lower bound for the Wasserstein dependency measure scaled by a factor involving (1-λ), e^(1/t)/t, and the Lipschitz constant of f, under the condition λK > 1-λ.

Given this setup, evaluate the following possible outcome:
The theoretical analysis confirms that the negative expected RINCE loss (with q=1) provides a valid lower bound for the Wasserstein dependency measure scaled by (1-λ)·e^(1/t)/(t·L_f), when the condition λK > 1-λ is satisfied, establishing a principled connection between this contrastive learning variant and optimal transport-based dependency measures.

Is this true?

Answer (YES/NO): NO